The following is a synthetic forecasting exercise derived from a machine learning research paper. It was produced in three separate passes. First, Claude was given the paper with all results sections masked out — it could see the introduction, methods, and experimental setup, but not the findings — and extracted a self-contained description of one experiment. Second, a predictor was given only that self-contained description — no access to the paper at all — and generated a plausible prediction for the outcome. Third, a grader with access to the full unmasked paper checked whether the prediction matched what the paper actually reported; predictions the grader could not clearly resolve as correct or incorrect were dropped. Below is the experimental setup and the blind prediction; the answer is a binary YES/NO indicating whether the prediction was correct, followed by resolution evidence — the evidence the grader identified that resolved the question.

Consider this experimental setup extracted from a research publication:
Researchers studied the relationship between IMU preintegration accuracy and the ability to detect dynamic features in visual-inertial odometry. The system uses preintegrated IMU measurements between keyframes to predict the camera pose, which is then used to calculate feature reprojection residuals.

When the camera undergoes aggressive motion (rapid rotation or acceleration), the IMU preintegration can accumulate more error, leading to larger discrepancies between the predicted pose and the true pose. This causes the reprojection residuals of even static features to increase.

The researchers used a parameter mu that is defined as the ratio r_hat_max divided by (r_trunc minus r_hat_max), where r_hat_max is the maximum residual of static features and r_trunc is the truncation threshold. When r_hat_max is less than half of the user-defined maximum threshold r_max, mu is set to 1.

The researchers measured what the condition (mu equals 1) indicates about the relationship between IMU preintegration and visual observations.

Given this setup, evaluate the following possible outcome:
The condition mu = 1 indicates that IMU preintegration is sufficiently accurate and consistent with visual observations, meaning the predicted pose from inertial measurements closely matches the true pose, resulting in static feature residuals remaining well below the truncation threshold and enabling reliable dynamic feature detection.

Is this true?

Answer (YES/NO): YES